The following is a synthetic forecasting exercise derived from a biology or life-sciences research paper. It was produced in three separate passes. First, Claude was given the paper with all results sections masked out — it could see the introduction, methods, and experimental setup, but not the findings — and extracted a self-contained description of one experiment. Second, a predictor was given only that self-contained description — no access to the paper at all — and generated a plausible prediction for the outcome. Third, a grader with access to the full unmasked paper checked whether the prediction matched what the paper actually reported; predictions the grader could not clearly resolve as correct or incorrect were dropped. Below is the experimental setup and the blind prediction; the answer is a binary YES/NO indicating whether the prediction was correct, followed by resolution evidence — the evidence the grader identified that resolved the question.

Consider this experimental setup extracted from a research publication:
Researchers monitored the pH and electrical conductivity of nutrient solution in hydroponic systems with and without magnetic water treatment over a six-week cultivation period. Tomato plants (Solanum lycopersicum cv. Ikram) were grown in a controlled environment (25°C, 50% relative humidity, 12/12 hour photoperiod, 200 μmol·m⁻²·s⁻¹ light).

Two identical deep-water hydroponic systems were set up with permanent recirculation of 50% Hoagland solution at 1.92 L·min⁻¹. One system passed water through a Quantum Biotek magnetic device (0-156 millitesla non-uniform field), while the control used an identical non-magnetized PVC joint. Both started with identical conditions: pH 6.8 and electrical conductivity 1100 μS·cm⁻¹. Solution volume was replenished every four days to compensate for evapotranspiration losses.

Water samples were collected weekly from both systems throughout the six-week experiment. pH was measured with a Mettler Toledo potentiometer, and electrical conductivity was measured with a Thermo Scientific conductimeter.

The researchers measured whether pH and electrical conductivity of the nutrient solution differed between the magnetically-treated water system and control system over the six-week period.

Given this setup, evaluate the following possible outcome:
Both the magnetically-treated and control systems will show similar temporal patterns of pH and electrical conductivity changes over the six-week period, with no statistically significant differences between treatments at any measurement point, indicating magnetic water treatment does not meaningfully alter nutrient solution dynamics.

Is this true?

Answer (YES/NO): NO